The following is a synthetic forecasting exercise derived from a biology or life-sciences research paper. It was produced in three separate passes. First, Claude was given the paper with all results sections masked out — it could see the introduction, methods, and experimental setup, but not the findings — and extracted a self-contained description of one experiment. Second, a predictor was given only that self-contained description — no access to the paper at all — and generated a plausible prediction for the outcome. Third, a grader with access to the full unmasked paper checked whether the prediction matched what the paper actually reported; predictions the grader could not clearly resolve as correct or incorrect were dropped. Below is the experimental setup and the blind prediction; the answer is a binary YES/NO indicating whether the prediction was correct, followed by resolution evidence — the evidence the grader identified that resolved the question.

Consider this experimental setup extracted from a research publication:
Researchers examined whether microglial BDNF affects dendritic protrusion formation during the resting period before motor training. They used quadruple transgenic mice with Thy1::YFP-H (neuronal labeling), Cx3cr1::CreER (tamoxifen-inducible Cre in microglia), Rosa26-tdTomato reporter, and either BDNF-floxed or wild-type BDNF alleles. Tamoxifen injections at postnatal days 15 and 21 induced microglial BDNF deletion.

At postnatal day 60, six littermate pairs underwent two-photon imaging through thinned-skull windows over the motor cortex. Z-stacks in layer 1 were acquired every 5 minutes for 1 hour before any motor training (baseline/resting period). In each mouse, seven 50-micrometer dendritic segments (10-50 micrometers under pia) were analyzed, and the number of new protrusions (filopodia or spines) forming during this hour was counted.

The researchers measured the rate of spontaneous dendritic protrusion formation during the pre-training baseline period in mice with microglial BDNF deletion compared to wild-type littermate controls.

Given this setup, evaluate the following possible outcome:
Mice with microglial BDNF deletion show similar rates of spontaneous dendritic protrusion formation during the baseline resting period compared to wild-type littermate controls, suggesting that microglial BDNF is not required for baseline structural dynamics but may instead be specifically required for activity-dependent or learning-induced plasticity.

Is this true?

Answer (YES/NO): NO